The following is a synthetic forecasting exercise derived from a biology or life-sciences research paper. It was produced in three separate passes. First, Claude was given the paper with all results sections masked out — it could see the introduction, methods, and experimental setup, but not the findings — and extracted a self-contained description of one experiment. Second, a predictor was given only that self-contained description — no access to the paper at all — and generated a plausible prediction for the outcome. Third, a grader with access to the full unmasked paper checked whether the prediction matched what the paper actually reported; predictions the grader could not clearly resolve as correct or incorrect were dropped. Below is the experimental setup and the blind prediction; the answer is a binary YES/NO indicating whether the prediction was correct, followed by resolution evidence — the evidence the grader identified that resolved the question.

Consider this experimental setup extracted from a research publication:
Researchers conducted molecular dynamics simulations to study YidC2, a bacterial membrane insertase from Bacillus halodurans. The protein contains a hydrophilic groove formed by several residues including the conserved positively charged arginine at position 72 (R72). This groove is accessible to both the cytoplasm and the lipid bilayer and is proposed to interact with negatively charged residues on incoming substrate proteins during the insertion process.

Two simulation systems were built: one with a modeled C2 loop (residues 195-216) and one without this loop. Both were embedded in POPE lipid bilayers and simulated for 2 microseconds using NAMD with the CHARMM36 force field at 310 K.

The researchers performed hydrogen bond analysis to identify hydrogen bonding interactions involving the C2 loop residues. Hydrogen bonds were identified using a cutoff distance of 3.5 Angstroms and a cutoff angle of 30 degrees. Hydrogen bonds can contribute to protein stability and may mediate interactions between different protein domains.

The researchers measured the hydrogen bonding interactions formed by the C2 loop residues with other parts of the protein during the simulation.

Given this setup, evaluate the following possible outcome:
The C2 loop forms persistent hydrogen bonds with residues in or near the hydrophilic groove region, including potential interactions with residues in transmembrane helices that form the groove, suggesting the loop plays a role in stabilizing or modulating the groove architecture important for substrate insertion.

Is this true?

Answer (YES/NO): NO